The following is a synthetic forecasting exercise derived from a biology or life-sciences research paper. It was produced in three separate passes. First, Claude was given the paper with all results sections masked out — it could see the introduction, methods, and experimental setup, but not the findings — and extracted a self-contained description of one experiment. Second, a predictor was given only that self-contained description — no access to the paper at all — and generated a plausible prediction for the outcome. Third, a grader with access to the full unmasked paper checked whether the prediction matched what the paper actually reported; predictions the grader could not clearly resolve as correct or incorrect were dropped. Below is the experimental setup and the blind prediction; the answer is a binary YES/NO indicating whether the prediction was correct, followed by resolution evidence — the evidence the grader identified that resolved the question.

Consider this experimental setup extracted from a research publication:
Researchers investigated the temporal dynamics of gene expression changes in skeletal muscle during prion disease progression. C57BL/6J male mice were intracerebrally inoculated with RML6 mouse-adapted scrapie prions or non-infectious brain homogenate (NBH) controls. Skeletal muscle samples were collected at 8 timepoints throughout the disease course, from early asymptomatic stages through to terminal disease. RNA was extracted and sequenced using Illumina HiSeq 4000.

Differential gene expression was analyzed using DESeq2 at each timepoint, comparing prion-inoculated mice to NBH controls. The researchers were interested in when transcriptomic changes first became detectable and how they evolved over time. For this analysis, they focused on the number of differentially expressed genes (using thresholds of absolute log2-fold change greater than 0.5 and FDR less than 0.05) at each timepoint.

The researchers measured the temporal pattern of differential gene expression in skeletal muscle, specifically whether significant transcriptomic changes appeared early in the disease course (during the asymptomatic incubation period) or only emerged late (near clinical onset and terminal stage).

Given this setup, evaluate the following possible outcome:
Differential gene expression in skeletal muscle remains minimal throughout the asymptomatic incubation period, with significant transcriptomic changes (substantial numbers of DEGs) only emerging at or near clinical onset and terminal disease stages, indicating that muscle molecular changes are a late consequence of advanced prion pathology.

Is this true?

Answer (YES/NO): NO